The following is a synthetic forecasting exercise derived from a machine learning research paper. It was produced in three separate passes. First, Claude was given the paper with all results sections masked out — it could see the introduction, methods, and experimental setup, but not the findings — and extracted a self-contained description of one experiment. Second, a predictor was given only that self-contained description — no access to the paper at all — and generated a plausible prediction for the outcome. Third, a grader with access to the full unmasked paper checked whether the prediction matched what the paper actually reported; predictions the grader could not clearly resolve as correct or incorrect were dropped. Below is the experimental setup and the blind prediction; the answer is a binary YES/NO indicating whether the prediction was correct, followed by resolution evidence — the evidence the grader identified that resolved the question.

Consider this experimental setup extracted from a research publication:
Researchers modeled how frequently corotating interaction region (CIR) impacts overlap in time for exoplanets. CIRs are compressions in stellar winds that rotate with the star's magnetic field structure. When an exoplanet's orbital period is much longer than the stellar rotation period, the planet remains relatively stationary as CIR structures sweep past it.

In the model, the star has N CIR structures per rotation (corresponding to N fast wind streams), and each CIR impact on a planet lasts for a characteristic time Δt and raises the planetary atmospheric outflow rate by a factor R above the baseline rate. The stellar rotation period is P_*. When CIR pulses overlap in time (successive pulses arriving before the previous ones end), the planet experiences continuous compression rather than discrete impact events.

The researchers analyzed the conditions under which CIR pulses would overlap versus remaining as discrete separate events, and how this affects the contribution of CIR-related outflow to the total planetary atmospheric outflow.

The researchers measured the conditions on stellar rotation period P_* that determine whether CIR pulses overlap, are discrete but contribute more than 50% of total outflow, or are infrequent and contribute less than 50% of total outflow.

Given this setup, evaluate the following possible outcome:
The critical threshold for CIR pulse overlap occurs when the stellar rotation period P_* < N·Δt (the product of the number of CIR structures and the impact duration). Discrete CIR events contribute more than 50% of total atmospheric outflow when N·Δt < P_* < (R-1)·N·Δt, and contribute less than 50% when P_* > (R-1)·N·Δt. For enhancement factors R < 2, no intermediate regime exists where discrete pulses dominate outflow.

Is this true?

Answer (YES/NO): NO